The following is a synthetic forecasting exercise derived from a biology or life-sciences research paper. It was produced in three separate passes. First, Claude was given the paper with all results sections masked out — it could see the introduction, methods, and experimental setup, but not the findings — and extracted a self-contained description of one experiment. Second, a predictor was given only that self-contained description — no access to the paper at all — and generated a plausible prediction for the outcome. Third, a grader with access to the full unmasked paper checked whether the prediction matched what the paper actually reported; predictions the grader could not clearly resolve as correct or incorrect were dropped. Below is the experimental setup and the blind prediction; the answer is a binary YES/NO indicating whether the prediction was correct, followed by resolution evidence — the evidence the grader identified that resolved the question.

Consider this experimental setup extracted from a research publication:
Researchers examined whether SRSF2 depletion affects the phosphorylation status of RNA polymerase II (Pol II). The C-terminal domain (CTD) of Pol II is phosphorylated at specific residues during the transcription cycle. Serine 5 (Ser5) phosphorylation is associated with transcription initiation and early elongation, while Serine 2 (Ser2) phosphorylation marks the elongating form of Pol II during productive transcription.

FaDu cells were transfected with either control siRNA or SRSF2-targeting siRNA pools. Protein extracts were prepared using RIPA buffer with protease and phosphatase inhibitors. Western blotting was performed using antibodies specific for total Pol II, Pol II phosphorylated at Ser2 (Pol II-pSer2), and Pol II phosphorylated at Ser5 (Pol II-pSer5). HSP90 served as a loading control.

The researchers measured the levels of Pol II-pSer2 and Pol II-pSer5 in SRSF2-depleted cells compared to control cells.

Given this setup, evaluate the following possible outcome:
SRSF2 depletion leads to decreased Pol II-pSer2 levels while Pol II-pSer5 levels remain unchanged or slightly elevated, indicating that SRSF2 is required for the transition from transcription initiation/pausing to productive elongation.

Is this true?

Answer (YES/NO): YES